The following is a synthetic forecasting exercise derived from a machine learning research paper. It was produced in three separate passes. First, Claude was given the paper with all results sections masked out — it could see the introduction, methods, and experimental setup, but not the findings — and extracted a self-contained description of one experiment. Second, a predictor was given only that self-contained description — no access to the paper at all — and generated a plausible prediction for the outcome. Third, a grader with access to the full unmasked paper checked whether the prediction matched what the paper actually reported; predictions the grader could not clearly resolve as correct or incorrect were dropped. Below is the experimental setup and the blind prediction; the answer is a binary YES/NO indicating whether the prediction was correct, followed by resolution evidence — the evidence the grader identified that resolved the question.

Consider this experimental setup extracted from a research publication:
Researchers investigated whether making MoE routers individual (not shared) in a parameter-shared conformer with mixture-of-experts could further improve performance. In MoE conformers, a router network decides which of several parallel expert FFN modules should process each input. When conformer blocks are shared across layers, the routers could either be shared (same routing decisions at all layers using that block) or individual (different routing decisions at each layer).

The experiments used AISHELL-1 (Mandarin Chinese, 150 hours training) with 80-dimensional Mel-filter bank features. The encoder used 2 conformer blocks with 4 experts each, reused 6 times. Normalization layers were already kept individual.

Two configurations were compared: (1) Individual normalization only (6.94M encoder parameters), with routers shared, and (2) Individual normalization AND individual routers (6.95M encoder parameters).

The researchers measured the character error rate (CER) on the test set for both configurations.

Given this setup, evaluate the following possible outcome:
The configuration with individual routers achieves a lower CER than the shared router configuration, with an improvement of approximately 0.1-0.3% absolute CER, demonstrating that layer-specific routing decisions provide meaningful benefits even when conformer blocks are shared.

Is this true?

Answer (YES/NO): YES